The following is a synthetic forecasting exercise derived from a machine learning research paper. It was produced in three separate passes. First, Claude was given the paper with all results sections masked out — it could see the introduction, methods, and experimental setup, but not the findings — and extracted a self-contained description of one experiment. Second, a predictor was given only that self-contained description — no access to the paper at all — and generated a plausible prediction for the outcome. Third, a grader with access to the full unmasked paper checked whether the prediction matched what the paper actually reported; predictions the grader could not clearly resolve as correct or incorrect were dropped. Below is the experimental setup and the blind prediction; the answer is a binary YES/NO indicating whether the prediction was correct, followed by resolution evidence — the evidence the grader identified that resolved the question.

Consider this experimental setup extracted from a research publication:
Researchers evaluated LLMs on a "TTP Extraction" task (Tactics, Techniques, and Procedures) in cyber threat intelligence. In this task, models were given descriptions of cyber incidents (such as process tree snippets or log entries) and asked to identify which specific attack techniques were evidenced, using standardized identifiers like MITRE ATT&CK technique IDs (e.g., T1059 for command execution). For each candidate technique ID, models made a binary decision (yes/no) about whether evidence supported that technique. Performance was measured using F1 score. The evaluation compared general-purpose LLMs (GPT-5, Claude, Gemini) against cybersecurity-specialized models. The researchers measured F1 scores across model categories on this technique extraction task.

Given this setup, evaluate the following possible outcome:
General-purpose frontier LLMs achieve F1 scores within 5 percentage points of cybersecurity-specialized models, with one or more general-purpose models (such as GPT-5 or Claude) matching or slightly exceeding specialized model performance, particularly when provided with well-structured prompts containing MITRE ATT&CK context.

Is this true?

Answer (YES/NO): YES